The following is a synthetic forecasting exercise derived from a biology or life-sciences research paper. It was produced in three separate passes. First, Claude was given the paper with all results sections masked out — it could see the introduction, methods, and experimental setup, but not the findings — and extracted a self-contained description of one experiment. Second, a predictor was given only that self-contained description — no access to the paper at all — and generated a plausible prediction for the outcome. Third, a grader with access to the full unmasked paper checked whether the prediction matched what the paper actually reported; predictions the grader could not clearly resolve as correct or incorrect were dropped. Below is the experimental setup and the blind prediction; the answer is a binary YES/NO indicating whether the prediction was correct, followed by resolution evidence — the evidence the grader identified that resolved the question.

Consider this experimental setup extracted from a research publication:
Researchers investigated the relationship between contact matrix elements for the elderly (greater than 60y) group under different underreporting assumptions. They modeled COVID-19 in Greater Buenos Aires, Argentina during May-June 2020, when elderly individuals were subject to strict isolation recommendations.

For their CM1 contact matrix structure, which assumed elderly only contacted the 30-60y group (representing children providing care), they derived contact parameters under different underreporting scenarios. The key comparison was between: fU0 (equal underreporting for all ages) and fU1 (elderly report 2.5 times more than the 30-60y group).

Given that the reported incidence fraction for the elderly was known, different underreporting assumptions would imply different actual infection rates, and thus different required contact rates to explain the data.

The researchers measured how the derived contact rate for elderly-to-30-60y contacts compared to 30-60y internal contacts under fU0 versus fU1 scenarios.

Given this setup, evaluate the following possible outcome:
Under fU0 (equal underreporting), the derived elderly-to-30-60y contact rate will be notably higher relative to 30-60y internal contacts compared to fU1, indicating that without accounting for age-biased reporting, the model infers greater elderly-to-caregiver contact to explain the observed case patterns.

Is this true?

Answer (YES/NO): YES